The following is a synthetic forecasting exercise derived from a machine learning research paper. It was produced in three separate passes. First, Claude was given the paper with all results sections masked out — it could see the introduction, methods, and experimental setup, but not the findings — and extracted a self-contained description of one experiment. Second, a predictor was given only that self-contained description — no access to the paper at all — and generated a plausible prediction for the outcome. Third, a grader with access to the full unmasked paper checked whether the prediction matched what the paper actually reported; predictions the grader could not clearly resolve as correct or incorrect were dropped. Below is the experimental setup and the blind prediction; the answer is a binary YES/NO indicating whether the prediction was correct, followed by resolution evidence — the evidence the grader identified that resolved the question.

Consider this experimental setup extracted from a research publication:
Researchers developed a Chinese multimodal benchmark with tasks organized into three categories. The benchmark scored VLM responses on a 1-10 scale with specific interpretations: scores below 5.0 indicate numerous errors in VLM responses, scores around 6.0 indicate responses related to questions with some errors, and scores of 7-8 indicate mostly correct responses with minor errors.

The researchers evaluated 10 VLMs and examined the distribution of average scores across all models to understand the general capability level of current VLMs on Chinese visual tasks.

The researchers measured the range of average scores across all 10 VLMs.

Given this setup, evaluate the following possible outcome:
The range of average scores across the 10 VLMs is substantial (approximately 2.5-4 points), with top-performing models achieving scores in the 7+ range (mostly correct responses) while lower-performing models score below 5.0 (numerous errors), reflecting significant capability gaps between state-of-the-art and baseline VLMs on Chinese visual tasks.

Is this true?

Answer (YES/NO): NO